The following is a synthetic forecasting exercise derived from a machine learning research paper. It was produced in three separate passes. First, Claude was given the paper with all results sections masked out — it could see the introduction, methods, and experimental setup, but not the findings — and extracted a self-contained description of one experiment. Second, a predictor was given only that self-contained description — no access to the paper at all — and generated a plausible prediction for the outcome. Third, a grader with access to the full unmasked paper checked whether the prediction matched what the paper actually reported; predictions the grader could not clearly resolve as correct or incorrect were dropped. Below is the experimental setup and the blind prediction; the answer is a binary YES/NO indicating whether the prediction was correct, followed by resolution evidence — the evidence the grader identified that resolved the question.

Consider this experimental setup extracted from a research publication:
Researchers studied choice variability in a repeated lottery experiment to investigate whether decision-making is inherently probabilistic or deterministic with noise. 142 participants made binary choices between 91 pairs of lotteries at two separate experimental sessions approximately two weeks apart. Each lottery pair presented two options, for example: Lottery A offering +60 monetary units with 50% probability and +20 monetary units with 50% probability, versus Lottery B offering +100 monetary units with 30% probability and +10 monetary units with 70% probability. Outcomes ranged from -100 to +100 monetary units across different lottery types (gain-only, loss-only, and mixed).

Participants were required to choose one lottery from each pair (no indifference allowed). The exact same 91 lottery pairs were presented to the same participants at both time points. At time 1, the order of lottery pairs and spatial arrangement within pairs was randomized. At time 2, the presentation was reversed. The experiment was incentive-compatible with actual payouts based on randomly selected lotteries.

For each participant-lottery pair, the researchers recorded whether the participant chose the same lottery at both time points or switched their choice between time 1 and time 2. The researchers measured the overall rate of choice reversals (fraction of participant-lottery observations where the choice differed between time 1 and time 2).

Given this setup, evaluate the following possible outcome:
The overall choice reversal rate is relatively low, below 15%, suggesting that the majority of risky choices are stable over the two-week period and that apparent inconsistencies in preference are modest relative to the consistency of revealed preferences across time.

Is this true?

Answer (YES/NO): NO